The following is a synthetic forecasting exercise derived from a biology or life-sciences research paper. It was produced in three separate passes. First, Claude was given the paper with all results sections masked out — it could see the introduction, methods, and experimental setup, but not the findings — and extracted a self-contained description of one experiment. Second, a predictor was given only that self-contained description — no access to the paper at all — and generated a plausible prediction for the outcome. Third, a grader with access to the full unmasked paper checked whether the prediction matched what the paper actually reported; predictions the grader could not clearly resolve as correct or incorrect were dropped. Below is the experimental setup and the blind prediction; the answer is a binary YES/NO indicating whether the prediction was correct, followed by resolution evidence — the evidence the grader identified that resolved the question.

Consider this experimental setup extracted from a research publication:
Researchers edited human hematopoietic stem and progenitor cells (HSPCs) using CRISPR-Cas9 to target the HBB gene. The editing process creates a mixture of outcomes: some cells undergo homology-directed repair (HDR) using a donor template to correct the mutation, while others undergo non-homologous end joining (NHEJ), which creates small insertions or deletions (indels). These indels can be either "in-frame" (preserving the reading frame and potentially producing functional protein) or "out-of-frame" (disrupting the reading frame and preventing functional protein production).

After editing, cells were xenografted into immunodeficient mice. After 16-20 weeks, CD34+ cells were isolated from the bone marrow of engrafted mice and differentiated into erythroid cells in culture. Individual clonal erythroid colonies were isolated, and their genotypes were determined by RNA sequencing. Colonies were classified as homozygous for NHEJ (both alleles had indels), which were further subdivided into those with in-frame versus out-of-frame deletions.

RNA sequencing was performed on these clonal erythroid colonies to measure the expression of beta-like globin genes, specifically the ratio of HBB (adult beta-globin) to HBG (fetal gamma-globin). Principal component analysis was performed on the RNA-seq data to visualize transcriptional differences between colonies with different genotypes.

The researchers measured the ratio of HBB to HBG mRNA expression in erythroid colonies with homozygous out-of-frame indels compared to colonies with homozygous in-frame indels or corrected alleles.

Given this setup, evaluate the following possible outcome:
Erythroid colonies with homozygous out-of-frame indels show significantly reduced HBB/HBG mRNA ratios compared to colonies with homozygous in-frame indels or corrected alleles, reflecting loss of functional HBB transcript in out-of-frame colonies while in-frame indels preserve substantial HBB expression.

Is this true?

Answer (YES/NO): YES